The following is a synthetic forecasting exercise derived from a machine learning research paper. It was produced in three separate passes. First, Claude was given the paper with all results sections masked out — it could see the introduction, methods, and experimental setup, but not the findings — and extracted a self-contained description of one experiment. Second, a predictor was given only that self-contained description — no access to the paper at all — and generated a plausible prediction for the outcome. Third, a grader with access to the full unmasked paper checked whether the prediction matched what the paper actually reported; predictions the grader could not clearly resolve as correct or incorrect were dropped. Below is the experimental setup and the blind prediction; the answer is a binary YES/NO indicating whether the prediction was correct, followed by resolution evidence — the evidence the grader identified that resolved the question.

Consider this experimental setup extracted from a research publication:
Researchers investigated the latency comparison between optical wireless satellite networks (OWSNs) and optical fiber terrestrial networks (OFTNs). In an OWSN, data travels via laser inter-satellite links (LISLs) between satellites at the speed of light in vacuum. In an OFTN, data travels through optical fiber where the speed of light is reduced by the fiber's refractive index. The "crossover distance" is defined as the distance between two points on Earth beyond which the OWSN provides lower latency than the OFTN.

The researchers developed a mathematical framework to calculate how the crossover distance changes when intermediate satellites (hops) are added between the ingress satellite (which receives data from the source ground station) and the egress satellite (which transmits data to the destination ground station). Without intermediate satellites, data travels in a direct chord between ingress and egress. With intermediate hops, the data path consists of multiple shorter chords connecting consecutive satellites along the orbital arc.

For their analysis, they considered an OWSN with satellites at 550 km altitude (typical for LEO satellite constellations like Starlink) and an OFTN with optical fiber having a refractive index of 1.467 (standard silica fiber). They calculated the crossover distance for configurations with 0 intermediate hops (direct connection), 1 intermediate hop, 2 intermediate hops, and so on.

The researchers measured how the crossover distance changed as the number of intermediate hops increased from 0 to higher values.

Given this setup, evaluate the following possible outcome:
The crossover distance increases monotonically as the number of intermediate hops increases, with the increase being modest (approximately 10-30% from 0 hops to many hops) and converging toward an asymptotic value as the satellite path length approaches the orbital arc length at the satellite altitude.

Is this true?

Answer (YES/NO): NO